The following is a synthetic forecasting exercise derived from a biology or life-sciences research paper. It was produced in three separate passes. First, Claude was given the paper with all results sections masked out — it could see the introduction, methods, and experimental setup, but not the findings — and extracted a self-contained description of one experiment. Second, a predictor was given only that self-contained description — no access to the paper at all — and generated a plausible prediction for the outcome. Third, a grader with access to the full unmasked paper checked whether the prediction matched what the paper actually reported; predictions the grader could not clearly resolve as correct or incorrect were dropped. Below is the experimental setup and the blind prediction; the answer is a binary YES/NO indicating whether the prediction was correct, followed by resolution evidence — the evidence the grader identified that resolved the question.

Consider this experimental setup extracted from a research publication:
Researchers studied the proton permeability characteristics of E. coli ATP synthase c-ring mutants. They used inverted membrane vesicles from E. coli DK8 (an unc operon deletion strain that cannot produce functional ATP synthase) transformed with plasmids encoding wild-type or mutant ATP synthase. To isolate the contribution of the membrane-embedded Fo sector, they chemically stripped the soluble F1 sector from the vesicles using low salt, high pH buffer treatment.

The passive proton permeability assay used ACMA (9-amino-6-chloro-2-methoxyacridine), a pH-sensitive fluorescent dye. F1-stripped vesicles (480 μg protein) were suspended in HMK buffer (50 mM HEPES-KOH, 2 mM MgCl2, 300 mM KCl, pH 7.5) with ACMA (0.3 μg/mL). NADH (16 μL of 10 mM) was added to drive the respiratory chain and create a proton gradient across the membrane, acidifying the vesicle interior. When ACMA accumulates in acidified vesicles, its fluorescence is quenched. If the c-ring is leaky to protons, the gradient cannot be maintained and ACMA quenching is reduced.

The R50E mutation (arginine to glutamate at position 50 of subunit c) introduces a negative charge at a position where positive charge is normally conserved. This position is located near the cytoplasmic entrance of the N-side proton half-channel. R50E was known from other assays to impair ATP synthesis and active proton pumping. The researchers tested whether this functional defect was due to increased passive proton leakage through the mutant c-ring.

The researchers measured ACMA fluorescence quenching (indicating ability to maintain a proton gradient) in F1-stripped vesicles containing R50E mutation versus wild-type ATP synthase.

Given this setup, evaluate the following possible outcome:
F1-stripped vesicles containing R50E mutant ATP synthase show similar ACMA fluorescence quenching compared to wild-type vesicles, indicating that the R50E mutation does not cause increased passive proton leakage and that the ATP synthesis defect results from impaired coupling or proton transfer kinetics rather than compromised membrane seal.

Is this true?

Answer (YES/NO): NO